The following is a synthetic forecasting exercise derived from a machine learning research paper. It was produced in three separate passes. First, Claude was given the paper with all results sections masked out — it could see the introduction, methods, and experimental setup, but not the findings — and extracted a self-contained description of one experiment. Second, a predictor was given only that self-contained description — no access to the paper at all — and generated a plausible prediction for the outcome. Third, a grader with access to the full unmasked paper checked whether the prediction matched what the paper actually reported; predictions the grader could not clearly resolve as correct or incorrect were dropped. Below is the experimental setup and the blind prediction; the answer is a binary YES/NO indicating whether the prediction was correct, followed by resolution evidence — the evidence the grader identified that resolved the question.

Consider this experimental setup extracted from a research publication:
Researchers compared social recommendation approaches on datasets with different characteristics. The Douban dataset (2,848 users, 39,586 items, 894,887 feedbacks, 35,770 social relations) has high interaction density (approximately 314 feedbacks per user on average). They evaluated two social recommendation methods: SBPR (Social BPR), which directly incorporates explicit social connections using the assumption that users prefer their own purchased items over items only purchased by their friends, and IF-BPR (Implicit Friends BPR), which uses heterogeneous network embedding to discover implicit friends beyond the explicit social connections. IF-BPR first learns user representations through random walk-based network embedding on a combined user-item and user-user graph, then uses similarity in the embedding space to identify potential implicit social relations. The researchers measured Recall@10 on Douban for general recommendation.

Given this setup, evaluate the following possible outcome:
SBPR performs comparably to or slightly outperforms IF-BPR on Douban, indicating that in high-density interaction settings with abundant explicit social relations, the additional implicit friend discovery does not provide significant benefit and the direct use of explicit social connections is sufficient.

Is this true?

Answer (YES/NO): NO